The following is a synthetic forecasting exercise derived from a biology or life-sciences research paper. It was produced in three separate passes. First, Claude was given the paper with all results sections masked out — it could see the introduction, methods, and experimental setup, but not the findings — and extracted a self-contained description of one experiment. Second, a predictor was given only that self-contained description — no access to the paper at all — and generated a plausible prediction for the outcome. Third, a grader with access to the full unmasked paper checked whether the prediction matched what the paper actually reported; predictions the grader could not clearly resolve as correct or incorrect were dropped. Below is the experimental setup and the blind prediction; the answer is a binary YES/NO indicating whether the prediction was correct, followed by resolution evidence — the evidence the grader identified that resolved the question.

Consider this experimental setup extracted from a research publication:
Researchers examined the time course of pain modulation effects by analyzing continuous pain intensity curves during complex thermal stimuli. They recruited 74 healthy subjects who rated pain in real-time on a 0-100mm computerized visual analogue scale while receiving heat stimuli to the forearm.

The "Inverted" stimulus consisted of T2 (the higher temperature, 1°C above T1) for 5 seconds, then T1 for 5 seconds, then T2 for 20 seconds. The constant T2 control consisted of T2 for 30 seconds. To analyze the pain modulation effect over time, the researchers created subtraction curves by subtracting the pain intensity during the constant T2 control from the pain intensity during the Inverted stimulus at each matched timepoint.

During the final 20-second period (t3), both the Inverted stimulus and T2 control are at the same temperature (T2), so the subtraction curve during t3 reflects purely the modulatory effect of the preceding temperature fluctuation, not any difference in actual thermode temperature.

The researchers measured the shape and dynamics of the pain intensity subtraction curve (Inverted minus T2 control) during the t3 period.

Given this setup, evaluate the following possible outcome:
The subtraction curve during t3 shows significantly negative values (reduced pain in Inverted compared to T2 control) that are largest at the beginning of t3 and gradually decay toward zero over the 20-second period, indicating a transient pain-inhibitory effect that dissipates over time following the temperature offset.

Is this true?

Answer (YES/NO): NO